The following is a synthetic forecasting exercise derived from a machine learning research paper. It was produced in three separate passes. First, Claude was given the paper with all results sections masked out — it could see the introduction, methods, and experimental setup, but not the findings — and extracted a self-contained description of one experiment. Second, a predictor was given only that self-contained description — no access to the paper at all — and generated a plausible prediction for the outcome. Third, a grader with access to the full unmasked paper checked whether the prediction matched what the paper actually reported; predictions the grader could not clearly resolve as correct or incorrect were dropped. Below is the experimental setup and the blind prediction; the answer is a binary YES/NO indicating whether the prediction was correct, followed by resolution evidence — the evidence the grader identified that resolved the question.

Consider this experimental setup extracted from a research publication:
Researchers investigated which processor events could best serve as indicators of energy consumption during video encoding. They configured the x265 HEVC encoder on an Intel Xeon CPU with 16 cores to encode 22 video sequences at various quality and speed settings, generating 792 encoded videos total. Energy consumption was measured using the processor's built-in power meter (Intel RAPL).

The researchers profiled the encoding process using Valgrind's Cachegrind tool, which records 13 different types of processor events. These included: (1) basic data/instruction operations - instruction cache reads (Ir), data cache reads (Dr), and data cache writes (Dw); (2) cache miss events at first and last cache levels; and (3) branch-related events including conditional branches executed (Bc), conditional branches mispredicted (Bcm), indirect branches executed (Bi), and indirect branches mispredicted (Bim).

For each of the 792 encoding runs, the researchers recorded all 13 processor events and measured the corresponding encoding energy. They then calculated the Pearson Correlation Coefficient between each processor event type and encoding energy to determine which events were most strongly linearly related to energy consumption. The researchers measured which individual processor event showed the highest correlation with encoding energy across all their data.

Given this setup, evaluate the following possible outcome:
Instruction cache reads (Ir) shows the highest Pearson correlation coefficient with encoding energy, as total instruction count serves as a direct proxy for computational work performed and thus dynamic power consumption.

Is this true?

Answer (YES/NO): YES